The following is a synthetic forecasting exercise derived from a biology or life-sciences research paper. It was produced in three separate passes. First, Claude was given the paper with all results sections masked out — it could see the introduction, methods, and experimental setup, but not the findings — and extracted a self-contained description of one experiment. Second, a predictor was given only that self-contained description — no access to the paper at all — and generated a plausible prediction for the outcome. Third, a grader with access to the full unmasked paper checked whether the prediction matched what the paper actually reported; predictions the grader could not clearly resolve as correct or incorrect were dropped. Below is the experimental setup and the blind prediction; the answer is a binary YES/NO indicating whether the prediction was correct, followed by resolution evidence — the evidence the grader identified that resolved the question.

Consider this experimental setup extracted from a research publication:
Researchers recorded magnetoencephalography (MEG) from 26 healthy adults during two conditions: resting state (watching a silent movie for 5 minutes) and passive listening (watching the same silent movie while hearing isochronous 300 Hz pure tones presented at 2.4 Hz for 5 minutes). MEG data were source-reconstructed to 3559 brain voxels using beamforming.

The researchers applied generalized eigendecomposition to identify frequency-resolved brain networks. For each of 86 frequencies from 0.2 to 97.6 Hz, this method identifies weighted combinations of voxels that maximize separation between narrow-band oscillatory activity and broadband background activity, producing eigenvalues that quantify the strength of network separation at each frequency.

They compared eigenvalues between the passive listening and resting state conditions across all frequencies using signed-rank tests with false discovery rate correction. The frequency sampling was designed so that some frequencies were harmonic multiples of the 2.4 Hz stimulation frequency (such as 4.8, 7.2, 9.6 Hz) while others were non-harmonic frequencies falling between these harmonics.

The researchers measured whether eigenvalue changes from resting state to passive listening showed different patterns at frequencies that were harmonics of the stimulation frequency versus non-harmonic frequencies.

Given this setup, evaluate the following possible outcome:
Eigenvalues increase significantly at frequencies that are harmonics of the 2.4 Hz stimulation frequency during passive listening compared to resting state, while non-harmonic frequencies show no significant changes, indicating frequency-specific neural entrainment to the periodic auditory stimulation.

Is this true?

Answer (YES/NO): NO